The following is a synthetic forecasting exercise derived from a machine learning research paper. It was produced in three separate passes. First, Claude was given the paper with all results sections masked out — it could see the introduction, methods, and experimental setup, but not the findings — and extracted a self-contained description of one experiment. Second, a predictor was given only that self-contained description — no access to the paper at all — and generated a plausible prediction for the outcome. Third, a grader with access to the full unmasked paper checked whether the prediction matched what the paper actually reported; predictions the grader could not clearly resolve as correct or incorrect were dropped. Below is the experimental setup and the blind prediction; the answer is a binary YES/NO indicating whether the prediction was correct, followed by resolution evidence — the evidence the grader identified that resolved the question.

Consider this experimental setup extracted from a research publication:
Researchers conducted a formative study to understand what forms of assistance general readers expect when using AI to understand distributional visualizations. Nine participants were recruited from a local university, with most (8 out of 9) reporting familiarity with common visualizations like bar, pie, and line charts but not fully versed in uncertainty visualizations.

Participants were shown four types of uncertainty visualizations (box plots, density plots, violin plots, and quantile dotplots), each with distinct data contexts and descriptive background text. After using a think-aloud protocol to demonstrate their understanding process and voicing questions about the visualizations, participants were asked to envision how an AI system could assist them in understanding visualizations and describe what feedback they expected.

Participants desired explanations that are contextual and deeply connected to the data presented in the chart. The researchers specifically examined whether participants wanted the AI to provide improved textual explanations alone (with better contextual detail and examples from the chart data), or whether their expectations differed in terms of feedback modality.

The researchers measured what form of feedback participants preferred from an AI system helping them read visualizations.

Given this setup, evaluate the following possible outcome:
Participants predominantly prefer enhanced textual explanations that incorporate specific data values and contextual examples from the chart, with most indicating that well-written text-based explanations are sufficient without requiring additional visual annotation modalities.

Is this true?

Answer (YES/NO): NO